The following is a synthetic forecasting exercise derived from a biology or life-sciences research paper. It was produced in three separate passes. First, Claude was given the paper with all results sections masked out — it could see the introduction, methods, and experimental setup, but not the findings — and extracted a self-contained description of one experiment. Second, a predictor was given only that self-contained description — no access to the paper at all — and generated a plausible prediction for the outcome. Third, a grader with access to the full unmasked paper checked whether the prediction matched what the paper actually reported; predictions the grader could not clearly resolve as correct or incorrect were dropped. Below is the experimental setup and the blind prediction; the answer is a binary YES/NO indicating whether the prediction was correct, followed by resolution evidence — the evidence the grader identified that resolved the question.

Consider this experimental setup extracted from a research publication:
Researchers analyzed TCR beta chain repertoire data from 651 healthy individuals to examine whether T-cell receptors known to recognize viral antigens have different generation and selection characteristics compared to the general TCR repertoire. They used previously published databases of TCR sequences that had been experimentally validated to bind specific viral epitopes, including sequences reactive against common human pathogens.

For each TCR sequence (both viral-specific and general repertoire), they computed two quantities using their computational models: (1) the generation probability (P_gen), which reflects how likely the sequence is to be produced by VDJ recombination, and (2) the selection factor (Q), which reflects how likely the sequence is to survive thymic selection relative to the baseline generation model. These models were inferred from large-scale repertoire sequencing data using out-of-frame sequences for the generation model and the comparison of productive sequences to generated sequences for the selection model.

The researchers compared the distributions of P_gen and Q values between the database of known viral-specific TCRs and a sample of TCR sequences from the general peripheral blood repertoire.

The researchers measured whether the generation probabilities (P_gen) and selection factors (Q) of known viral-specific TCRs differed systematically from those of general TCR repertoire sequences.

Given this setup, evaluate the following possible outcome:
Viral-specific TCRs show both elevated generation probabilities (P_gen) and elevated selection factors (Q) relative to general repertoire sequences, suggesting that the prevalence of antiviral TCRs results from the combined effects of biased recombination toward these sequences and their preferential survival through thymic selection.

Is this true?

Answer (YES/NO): NO